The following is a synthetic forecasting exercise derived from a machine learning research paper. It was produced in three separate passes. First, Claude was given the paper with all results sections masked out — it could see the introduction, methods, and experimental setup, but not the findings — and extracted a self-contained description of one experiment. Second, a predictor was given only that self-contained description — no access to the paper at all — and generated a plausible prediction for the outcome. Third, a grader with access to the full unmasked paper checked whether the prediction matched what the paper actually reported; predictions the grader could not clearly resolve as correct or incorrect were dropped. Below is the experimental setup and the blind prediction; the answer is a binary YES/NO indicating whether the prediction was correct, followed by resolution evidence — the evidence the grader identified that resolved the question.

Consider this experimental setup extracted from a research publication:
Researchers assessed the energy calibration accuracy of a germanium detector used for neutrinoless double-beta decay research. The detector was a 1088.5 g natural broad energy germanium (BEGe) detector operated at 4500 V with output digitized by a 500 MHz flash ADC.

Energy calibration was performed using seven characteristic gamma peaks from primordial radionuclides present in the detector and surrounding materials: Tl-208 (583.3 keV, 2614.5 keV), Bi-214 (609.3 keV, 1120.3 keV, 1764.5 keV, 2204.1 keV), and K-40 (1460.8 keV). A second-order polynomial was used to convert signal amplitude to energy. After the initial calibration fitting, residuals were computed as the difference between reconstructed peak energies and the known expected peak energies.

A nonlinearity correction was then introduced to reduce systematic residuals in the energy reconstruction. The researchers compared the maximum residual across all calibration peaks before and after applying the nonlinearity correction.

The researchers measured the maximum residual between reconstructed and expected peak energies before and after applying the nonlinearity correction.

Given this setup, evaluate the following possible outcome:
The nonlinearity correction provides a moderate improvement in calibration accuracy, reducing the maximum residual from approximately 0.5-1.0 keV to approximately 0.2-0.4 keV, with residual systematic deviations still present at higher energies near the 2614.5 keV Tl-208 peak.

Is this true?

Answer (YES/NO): NO